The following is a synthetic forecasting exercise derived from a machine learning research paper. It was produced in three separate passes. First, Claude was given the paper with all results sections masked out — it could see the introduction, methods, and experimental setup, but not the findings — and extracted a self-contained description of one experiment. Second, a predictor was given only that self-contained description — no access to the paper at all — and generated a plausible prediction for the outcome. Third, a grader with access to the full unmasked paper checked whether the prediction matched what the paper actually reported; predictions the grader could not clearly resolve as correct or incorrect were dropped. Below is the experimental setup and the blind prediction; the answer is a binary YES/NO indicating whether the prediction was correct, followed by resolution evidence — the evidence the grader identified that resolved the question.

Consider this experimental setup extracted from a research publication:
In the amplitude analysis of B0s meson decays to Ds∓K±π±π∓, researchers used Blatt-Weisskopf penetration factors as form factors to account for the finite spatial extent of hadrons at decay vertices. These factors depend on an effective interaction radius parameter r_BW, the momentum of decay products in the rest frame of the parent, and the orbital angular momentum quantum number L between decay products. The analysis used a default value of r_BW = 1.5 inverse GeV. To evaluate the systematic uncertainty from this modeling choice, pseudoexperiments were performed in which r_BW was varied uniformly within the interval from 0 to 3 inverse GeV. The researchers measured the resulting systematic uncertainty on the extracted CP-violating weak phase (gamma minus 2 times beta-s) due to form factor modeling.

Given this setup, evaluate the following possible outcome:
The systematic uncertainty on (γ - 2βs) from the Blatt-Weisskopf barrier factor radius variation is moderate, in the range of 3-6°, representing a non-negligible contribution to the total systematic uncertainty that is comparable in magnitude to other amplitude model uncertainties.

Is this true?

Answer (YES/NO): NO